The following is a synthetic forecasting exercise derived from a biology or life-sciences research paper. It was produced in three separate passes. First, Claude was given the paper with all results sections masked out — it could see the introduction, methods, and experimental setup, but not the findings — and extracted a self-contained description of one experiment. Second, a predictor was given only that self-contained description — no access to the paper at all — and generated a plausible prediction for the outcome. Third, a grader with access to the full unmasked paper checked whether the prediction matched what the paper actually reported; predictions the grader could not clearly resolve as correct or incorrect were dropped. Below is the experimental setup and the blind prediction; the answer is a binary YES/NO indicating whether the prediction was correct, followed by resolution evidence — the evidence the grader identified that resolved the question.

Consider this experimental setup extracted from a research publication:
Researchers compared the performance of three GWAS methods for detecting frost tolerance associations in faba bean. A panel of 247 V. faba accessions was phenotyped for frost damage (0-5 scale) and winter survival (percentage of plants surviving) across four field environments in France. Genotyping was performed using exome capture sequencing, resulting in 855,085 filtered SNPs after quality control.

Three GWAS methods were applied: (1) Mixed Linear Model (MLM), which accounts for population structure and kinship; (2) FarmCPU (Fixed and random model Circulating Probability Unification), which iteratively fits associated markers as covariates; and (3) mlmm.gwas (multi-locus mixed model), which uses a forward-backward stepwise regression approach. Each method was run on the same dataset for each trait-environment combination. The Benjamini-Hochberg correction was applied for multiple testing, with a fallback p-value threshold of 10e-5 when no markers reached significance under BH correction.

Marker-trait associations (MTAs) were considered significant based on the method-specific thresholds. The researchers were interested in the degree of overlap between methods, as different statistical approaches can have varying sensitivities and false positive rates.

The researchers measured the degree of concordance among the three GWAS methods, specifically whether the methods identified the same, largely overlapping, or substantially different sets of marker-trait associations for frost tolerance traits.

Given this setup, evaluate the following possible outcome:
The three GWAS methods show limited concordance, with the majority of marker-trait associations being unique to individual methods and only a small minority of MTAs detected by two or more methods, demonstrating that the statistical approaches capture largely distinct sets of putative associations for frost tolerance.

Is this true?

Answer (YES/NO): YES